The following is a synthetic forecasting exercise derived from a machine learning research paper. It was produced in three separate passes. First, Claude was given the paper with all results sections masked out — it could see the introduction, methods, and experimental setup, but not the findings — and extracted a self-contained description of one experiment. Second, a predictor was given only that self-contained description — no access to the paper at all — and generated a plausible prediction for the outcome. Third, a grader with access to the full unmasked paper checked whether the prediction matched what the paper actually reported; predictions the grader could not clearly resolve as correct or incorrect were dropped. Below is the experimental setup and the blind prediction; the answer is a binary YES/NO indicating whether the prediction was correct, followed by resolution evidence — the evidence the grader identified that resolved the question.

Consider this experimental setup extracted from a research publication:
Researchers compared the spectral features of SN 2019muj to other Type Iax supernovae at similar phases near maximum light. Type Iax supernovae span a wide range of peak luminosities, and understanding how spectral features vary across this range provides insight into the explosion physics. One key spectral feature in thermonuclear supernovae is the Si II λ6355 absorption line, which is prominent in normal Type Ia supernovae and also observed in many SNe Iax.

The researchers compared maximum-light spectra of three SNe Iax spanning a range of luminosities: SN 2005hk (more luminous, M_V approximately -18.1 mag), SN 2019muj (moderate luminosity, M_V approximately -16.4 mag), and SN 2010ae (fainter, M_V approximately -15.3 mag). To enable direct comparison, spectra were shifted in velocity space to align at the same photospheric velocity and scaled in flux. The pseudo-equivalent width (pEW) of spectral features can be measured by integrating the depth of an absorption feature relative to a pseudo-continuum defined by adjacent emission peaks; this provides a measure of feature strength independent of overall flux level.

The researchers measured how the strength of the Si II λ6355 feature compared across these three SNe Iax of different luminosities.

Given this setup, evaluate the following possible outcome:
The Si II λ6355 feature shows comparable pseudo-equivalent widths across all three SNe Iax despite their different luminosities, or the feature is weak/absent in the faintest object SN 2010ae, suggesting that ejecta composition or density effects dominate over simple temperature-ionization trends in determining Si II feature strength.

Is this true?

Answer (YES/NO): NO